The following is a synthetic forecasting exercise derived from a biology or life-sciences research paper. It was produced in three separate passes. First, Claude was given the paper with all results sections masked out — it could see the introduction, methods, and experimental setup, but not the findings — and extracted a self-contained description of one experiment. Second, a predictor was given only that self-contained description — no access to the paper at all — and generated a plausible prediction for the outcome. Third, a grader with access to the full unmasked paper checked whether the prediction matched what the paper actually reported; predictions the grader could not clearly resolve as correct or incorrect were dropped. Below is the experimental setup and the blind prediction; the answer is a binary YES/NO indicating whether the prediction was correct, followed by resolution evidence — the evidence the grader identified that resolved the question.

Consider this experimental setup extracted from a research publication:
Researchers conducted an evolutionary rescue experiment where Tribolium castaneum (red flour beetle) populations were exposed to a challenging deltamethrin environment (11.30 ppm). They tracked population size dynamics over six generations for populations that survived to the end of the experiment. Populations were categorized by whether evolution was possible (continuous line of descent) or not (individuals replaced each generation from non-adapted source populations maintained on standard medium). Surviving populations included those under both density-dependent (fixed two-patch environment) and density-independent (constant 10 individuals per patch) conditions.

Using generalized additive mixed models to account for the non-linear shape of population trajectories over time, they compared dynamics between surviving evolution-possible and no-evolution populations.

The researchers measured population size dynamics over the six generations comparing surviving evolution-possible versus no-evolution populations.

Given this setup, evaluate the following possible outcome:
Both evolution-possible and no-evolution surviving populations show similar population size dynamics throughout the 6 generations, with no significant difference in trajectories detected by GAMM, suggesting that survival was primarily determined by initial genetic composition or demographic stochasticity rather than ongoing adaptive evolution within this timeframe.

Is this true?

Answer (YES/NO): NO